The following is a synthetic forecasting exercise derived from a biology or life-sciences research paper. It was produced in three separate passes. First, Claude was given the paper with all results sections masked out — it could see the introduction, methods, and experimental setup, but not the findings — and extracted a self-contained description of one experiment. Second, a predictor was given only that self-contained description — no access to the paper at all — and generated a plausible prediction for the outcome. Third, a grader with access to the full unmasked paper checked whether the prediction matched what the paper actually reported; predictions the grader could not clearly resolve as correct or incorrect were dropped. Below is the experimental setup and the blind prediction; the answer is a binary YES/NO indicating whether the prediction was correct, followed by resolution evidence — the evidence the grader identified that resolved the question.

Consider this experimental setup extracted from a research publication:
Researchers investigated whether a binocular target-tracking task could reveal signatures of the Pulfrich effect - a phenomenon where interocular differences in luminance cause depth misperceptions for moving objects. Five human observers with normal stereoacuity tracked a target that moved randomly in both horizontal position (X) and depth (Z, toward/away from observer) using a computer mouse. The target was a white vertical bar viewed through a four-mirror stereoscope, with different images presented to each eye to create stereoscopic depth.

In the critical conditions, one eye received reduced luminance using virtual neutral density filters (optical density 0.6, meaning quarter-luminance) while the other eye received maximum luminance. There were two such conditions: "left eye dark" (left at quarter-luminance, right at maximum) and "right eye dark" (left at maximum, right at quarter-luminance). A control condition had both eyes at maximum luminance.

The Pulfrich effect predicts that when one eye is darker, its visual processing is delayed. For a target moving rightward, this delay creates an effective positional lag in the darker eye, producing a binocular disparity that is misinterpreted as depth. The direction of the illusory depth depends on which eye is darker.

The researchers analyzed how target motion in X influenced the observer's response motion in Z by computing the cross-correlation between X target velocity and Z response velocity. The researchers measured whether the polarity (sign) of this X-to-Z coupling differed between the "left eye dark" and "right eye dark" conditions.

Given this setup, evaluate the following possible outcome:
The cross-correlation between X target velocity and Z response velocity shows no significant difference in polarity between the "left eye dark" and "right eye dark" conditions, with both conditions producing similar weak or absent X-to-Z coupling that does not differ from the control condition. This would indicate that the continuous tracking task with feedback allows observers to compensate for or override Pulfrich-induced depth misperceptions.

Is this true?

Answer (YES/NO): NO